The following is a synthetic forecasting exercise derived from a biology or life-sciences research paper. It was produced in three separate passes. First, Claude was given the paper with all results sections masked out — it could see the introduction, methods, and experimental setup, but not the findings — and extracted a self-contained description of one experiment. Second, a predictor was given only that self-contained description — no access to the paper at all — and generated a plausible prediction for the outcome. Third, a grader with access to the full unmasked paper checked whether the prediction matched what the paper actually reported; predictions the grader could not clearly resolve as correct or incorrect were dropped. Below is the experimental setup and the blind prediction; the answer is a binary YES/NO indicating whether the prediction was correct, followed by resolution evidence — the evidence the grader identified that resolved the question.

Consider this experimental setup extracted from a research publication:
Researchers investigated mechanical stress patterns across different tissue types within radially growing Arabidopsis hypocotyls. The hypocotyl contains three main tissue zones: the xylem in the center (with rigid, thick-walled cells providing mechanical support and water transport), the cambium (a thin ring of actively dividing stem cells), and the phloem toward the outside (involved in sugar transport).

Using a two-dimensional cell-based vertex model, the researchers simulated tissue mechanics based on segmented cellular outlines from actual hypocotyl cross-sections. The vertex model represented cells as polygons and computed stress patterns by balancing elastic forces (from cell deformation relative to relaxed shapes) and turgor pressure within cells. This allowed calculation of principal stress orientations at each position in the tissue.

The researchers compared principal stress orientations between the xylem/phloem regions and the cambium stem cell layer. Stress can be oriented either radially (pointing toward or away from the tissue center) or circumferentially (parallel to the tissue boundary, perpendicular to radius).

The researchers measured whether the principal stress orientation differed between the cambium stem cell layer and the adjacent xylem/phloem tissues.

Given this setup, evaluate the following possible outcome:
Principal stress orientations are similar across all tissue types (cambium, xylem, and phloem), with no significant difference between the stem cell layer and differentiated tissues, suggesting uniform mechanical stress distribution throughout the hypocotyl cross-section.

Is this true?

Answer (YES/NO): NO